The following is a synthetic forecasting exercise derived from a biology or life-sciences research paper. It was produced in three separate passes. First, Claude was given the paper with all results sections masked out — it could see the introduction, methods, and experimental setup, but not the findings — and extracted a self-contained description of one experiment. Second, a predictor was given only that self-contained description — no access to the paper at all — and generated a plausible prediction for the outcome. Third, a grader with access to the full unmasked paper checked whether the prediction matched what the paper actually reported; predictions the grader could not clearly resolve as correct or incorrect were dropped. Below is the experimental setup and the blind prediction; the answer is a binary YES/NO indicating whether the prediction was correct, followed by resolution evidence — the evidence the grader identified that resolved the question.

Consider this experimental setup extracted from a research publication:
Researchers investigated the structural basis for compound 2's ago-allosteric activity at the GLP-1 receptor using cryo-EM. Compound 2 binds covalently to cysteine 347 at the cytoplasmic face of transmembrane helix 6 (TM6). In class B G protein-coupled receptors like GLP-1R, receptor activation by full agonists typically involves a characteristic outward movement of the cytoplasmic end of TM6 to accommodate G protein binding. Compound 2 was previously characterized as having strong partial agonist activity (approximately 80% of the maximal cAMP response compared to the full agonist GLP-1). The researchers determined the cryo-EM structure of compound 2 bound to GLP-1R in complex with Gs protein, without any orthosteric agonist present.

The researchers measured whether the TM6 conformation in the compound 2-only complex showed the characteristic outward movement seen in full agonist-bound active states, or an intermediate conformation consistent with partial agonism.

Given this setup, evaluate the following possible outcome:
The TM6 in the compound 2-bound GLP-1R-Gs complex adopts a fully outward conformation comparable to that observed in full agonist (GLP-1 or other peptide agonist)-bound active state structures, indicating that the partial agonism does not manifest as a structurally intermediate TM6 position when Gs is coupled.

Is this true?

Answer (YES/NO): YES